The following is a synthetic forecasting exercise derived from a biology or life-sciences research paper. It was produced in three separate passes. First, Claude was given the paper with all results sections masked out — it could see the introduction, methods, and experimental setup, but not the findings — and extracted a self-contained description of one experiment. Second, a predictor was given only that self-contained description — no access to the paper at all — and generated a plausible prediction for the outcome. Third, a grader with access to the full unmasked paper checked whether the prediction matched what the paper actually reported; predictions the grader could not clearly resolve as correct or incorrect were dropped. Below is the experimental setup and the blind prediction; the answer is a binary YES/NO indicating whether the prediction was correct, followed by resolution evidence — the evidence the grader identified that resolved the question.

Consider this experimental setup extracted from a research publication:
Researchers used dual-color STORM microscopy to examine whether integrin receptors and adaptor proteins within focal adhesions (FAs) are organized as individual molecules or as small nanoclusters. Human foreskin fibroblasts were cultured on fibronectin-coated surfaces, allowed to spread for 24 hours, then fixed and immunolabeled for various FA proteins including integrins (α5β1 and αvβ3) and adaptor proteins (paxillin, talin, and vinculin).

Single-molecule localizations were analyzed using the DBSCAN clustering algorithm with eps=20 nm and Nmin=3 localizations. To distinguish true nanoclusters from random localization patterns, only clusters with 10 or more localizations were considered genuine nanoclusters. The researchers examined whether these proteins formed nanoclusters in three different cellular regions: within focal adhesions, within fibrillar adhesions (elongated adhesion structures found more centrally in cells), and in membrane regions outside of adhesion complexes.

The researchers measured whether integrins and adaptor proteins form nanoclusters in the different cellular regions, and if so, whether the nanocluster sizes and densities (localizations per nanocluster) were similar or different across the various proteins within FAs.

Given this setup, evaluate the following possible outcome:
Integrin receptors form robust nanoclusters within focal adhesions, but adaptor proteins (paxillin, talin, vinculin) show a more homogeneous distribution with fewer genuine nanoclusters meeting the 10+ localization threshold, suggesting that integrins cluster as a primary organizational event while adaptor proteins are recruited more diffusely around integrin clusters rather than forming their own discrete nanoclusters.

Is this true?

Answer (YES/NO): NO